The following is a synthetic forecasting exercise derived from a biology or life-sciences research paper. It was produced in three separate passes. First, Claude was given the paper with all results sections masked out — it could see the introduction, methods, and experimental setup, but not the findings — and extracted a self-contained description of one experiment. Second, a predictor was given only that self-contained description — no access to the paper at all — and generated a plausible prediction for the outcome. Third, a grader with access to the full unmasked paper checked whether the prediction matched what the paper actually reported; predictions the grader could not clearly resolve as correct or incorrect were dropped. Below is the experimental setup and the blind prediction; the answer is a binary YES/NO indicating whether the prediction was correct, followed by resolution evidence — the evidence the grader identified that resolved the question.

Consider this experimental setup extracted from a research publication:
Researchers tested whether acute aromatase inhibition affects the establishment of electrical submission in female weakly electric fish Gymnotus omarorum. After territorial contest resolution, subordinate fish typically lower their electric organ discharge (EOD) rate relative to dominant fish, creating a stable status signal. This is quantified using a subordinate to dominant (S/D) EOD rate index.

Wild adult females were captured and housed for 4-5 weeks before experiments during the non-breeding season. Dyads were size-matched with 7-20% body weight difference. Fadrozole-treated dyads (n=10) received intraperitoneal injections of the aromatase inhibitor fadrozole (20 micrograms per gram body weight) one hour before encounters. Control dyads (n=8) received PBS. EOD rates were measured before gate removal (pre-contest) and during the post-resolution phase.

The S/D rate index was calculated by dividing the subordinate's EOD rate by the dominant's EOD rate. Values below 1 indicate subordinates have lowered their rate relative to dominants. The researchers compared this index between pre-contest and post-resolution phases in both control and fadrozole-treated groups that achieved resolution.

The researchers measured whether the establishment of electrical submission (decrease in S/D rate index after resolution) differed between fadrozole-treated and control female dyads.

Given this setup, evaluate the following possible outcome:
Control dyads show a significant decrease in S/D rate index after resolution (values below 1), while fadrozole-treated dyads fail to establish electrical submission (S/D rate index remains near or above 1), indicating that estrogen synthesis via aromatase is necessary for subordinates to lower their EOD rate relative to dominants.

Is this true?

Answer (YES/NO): NO